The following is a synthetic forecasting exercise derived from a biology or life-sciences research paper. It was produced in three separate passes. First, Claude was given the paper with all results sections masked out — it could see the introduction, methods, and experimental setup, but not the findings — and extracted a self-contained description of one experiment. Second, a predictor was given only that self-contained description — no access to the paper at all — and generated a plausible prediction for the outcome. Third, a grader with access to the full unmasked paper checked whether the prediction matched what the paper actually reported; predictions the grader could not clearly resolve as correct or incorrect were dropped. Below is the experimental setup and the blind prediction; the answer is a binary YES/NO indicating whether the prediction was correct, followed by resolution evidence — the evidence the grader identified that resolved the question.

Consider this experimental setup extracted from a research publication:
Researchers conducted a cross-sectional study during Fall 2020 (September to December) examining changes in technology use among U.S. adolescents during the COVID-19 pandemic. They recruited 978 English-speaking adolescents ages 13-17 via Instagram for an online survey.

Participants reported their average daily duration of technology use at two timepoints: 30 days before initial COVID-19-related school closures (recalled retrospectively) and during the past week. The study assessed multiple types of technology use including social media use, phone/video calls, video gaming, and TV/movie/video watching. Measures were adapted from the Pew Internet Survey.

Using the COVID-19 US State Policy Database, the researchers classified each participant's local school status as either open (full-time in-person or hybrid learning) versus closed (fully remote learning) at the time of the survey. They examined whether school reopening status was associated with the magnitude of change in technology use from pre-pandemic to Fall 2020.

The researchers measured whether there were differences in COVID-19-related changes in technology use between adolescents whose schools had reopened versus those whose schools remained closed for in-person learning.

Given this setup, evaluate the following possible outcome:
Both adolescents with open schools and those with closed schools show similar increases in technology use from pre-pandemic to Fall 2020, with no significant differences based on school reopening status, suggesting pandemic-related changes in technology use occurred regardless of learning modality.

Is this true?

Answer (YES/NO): YES